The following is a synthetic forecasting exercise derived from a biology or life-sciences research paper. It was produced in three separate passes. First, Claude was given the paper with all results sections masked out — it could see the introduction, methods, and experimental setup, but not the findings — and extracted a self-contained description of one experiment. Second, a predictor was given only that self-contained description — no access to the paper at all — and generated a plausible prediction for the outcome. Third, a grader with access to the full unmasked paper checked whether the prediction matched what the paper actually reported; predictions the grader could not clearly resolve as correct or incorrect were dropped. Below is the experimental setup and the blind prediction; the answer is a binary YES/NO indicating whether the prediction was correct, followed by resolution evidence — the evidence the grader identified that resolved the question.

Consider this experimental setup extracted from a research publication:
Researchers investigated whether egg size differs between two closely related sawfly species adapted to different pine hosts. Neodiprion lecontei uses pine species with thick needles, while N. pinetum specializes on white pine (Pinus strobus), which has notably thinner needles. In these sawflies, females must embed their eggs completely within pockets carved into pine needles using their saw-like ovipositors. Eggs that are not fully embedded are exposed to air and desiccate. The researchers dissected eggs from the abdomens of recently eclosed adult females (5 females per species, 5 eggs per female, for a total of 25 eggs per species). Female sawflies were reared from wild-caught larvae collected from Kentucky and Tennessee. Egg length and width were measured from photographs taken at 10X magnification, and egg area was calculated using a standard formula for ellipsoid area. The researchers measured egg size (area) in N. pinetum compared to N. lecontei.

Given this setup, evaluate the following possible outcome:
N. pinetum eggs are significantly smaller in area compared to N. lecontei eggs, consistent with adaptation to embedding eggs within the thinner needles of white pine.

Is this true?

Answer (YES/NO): YES